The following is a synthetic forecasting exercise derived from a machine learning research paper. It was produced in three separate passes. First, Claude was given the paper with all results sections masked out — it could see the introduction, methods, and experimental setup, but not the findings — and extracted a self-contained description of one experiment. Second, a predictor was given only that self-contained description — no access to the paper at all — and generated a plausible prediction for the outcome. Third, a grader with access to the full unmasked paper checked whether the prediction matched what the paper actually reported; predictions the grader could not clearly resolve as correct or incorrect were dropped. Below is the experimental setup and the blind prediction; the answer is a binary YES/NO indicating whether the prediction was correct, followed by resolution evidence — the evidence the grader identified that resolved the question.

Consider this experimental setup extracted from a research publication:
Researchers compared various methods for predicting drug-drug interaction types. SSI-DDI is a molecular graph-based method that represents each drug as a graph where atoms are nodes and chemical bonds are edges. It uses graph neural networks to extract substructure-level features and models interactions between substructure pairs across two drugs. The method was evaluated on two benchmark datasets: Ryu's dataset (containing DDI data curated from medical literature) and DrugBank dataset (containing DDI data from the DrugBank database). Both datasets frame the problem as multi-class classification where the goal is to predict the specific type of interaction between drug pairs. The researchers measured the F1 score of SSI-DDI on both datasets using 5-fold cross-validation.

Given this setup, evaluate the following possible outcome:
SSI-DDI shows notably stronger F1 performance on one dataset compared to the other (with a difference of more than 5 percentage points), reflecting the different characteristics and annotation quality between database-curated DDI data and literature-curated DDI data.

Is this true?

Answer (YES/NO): YES